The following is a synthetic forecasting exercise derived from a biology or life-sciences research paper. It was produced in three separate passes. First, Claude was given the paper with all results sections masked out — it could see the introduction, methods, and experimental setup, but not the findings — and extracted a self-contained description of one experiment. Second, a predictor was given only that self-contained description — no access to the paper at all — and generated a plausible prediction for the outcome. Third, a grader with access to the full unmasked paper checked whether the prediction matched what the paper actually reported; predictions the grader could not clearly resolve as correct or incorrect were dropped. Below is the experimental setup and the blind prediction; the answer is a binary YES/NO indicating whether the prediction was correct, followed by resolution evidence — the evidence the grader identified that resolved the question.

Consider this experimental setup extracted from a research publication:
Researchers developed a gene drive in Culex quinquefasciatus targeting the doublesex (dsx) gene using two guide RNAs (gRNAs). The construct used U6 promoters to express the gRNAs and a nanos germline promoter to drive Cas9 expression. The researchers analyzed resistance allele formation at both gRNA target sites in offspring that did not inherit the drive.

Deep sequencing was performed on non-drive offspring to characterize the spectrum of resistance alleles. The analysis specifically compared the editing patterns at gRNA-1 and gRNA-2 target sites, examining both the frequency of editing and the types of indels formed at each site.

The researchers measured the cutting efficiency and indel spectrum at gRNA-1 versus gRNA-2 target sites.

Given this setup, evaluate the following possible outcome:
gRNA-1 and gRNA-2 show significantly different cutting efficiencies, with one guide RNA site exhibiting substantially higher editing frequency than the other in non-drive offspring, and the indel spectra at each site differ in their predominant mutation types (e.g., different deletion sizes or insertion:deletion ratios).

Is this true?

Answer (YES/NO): NO